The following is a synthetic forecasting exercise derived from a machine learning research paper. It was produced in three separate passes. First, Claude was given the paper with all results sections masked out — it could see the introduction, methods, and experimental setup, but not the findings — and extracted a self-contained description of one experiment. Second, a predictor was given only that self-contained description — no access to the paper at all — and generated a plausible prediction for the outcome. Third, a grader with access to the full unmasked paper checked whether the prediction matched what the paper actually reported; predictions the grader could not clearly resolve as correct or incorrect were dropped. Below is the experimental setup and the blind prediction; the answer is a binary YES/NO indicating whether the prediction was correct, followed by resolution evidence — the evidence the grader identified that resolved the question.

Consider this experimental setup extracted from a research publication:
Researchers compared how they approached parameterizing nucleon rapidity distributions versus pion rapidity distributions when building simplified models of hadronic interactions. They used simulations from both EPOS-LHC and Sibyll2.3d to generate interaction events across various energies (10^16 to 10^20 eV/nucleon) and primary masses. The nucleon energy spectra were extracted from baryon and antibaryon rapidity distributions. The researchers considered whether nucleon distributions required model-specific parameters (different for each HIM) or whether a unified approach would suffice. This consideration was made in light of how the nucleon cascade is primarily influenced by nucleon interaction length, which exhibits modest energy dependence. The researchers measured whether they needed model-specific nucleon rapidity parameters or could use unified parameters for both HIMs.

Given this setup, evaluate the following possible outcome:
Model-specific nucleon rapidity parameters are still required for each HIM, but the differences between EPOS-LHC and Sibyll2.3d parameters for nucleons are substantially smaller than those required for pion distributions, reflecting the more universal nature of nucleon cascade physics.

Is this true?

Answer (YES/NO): NO